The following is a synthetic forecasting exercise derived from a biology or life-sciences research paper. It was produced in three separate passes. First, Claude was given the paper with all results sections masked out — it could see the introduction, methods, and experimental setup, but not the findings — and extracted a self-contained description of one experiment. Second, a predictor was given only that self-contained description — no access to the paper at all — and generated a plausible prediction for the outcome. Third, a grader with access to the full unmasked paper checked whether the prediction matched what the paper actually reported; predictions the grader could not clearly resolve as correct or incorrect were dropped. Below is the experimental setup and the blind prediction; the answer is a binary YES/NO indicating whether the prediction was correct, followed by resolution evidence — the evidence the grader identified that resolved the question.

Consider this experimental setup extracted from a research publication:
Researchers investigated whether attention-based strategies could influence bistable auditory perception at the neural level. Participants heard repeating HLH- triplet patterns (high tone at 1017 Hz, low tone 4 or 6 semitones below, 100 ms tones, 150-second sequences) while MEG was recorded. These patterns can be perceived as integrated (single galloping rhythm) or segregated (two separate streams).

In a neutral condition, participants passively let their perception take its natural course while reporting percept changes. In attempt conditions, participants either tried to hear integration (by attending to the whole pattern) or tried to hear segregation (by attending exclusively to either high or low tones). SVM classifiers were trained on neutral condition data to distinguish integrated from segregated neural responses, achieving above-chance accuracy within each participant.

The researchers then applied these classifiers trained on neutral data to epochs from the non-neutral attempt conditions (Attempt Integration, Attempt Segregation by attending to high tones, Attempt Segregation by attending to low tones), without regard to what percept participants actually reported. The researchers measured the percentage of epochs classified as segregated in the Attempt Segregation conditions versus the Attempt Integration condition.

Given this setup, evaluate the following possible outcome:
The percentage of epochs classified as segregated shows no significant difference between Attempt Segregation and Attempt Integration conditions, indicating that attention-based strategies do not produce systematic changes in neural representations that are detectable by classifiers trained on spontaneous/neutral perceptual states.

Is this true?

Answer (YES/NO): NO